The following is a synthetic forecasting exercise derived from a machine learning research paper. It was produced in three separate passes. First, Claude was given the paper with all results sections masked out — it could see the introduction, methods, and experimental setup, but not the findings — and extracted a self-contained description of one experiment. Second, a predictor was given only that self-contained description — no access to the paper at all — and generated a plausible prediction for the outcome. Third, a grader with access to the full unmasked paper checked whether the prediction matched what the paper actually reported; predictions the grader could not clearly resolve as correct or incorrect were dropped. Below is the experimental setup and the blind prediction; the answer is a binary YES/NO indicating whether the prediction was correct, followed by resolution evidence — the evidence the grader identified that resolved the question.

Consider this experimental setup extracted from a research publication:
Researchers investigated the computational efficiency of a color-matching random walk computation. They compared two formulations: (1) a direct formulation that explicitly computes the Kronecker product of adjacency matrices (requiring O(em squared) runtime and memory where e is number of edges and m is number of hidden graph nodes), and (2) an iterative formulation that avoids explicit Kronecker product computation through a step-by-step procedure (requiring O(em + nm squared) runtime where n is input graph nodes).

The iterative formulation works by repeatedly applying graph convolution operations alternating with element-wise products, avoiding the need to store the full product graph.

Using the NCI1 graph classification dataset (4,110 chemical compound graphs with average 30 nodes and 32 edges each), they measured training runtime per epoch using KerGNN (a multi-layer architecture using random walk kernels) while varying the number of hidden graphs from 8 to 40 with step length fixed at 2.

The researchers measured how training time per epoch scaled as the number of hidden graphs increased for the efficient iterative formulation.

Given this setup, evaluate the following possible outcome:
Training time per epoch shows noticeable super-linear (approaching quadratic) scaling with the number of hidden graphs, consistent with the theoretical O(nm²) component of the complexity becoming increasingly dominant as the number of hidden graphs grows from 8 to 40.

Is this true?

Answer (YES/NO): NO